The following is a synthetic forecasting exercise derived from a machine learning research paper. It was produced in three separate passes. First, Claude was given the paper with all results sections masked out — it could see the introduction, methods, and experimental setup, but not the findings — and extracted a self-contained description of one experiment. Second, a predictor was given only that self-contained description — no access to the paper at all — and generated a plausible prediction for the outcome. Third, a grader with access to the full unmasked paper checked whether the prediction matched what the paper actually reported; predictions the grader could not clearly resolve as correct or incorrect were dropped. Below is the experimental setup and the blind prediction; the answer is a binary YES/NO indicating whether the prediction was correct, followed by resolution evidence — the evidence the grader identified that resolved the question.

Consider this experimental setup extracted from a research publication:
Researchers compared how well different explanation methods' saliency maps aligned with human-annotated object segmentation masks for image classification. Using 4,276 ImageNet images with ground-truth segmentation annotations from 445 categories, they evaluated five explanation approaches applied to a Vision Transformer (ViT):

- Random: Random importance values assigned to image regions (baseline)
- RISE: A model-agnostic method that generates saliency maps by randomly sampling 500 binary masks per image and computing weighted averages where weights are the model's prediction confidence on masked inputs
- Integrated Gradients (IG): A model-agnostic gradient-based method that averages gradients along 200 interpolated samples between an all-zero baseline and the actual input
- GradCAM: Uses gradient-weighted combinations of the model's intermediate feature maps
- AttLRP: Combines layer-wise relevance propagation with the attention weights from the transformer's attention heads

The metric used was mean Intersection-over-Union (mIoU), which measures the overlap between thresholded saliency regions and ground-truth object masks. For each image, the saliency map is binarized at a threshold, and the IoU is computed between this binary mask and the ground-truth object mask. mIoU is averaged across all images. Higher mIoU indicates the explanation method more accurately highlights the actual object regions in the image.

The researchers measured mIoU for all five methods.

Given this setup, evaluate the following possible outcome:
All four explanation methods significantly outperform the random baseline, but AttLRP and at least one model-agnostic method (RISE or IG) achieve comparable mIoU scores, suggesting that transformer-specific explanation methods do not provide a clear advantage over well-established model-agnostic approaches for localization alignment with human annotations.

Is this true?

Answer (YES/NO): NO